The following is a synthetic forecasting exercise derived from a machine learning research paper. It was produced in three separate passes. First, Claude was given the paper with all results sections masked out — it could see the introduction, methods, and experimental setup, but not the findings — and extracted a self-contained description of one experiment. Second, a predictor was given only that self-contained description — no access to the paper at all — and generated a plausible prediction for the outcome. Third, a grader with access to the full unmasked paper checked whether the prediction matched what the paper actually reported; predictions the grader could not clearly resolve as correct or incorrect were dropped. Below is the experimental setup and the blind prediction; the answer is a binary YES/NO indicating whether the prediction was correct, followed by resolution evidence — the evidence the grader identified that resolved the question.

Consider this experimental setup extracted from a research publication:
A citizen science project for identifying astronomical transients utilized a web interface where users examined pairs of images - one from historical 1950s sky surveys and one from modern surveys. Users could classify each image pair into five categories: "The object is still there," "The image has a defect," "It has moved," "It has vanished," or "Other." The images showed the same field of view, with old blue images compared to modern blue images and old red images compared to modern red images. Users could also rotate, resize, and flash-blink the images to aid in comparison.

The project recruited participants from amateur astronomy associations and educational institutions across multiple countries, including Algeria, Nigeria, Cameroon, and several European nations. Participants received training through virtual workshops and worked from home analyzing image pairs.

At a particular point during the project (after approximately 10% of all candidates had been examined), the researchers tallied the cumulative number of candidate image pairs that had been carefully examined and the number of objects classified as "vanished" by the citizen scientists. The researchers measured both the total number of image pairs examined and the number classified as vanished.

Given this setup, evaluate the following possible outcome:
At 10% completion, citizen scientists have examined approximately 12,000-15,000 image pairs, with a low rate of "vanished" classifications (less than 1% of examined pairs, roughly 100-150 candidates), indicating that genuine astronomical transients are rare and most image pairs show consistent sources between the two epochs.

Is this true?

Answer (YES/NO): NO